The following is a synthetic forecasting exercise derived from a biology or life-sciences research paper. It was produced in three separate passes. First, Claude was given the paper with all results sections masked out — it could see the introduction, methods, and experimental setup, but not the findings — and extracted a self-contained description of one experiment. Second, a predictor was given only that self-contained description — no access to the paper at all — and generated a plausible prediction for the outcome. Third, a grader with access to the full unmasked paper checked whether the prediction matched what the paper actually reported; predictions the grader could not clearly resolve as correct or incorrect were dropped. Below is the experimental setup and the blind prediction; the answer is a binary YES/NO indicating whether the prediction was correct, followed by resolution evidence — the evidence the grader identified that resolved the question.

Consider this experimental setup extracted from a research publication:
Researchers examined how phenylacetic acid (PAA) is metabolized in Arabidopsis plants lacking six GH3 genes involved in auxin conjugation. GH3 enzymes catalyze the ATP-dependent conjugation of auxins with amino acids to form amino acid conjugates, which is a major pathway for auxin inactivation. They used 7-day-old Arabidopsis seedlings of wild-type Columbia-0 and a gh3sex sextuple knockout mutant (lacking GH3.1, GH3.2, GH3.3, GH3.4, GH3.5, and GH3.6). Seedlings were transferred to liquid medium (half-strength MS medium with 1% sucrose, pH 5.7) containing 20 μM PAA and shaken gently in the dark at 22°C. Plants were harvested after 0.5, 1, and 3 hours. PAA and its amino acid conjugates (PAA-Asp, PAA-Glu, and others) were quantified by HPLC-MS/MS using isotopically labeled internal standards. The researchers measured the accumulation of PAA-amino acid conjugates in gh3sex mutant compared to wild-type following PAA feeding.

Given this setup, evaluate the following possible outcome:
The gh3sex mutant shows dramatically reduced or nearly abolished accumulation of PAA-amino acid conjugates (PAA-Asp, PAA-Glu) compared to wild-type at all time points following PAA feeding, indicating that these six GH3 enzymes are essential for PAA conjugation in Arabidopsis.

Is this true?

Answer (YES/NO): NO